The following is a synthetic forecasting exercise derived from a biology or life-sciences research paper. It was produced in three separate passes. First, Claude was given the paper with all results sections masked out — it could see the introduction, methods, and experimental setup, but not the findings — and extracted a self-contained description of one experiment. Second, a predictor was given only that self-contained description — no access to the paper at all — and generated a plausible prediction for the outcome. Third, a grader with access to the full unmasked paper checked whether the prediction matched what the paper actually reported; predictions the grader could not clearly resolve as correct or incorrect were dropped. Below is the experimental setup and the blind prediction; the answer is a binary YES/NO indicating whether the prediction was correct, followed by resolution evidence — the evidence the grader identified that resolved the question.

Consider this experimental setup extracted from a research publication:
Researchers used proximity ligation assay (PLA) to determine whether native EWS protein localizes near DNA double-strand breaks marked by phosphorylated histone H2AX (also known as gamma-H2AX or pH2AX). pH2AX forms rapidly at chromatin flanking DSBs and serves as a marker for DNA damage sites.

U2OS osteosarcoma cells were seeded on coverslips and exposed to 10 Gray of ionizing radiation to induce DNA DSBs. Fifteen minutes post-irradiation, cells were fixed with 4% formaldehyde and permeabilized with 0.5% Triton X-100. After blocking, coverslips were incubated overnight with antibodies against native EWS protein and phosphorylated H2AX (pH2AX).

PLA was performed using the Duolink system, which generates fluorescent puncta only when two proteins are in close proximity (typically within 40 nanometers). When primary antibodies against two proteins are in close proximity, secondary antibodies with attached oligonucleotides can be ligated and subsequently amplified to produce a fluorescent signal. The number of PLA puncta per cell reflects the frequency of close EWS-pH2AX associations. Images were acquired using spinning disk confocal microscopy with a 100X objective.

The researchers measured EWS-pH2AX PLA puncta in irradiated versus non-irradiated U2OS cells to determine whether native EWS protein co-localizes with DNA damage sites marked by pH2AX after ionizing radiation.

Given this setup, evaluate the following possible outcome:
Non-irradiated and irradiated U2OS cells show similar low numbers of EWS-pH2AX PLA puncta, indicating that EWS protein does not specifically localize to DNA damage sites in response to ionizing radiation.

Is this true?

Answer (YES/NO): NO